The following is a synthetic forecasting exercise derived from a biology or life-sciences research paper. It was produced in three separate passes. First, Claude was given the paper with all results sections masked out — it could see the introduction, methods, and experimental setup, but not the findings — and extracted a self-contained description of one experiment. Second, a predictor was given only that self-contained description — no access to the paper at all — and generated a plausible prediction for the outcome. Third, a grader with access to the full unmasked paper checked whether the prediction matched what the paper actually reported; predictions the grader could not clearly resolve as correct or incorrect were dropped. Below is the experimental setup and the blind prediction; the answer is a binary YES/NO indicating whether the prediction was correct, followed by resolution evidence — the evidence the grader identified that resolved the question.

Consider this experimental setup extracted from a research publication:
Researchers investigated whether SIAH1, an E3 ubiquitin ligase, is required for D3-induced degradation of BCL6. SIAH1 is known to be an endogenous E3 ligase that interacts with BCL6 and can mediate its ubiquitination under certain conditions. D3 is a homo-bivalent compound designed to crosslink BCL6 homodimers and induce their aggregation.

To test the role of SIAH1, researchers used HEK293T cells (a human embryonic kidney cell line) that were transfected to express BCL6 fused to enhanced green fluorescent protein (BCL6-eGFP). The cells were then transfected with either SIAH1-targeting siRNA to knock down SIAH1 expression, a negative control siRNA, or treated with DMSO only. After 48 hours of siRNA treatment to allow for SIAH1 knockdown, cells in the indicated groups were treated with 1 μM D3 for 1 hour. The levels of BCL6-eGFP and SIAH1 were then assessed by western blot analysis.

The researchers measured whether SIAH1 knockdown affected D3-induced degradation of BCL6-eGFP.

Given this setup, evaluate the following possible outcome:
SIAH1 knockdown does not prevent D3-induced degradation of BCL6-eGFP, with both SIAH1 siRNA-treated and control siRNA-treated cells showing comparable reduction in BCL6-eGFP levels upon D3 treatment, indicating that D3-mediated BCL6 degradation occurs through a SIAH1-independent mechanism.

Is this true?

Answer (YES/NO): NO